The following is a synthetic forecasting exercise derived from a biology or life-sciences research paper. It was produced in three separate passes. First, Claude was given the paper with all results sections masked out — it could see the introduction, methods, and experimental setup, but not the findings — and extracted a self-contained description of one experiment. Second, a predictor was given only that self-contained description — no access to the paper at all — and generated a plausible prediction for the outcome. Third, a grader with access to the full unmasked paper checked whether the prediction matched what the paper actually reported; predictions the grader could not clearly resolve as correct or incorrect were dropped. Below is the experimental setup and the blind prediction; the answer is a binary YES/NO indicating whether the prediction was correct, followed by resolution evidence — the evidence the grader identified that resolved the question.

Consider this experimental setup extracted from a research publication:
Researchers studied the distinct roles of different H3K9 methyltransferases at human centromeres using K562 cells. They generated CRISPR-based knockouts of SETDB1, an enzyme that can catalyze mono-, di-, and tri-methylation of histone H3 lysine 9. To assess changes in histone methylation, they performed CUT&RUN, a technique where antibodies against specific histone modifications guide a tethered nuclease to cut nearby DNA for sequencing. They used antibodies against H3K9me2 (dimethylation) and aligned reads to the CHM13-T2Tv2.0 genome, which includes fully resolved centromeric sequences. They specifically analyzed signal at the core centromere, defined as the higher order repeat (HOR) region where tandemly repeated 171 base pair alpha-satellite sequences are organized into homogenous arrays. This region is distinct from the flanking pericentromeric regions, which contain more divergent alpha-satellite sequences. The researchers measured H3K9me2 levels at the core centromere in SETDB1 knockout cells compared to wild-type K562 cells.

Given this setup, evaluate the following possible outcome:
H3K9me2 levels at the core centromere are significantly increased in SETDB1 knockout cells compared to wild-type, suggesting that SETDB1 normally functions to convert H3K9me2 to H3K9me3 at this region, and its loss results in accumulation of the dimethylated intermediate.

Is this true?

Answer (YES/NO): NO